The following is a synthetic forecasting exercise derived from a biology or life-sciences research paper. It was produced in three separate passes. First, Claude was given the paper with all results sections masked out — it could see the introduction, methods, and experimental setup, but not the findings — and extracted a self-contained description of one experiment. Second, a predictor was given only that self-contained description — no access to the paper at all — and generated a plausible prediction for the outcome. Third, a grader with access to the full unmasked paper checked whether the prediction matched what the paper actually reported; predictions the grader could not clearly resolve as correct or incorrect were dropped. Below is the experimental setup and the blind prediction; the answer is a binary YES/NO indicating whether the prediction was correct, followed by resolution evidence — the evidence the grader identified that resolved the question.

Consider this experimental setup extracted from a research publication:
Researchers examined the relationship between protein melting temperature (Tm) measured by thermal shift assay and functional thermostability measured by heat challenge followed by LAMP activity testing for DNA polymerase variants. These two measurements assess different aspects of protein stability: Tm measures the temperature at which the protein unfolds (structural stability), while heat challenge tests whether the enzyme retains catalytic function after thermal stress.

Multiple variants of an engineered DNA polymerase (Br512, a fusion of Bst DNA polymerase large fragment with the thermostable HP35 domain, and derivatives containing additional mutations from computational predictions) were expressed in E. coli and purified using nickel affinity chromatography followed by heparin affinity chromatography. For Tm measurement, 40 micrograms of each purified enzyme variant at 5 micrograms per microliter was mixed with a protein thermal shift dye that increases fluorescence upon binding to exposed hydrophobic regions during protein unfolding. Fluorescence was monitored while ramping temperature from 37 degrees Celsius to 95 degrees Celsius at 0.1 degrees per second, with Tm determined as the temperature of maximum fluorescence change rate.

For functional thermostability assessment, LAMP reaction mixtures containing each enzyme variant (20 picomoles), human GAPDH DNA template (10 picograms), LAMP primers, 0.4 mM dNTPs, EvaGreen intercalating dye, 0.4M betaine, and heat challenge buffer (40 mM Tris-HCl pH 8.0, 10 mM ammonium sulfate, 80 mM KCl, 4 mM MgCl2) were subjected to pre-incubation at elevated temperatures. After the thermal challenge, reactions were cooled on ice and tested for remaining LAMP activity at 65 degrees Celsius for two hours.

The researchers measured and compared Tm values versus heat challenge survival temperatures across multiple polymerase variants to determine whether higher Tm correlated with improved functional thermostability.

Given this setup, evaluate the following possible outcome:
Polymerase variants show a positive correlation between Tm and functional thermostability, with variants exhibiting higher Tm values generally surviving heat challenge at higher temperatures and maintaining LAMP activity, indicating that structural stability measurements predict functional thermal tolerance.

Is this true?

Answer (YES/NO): YES